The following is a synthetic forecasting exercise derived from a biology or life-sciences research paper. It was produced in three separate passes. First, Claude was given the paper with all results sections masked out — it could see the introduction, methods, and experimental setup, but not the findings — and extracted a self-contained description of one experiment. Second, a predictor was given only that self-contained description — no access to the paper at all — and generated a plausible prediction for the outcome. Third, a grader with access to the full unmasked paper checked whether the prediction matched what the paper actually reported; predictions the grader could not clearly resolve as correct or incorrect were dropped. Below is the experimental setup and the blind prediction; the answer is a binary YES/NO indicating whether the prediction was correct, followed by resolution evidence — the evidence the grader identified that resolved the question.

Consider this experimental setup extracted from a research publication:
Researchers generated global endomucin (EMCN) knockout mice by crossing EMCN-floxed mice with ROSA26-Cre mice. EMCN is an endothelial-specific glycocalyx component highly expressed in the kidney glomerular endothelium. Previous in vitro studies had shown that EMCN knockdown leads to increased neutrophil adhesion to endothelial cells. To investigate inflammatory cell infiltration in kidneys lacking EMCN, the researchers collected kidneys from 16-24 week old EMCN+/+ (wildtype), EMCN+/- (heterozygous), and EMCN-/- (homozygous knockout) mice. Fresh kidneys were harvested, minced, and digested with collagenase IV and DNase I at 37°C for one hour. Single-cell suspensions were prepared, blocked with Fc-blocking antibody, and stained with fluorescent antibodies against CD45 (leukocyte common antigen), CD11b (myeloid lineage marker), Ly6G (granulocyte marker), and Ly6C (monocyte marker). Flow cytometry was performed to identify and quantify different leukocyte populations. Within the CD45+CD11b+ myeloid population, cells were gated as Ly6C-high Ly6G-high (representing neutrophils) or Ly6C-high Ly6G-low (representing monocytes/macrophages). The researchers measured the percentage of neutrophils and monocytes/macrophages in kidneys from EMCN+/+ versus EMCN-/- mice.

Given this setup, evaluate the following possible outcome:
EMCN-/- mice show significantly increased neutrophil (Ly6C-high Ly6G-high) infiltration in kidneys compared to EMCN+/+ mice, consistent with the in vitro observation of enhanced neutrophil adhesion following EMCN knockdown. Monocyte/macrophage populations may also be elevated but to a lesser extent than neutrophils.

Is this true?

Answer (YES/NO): NO